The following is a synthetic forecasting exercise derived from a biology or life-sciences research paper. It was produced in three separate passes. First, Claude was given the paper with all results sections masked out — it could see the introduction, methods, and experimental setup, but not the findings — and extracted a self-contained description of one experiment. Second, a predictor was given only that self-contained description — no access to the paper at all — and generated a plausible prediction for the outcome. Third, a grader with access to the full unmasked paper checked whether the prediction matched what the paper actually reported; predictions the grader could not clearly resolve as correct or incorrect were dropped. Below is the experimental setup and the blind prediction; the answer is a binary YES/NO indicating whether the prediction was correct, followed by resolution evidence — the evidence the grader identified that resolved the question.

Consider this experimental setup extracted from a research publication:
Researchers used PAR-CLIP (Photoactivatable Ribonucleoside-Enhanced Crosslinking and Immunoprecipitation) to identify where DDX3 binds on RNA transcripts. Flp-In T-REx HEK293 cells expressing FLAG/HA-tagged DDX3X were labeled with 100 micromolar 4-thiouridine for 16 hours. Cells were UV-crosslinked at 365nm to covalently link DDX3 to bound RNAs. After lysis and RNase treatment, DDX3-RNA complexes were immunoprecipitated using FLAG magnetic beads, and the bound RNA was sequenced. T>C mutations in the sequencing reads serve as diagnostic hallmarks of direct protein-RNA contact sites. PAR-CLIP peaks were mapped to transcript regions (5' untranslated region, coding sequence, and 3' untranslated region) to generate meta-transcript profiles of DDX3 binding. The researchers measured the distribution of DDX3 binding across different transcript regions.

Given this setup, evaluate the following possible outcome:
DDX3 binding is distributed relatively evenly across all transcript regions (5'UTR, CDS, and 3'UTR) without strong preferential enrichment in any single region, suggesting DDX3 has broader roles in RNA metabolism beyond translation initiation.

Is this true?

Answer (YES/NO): NO